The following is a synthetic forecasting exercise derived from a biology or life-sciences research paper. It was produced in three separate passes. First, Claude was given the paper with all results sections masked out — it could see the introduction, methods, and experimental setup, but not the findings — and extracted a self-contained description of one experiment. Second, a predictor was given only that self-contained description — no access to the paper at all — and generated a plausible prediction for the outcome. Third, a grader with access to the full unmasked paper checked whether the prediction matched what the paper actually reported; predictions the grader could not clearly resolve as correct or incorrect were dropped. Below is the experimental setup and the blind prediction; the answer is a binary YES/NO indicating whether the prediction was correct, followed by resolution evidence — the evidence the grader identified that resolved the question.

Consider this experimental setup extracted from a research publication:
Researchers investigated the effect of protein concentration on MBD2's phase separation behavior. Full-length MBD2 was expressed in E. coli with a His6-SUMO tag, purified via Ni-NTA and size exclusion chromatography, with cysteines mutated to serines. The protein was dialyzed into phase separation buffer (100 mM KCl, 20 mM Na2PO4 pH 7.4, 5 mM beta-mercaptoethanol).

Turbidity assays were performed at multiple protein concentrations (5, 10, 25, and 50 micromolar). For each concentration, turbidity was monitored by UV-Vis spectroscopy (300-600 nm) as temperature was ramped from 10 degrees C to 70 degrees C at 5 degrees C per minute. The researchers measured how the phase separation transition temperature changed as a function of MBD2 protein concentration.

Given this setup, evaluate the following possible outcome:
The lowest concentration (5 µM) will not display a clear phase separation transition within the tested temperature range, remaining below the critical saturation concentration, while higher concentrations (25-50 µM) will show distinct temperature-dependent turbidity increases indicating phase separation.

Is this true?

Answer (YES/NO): YES